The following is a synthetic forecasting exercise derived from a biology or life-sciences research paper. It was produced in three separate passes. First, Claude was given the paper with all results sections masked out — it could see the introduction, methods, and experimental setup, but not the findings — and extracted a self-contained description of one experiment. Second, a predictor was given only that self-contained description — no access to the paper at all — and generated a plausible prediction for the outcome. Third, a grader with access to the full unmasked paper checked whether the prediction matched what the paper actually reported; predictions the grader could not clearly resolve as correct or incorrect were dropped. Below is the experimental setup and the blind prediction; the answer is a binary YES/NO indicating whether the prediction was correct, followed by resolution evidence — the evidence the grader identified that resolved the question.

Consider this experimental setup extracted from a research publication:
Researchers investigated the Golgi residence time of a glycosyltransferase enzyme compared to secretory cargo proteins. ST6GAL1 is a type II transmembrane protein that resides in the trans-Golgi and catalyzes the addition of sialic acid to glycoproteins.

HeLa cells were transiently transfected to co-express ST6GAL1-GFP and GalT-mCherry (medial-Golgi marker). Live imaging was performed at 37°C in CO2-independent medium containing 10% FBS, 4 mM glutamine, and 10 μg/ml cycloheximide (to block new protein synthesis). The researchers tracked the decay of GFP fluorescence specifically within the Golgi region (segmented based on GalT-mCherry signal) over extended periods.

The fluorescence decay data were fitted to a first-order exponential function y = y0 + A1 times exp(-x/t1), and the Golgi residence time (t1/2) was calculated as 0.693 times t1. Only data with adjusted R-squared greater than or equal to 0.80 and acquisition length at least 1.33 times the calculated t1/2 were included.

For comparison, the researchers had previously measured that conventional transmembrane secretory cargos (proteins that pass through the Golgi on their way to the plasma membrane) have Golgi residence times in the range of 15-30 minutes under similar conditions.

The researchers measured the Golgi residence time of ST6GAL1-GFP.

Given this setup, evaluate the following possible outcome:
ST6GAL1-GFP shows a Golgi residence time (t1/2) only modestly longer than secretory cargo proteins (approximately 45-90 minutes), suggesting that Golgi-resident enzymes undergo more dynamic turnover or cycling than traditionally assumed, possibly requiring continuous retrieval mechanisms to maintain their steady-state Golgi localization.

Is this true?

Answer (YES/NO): NO